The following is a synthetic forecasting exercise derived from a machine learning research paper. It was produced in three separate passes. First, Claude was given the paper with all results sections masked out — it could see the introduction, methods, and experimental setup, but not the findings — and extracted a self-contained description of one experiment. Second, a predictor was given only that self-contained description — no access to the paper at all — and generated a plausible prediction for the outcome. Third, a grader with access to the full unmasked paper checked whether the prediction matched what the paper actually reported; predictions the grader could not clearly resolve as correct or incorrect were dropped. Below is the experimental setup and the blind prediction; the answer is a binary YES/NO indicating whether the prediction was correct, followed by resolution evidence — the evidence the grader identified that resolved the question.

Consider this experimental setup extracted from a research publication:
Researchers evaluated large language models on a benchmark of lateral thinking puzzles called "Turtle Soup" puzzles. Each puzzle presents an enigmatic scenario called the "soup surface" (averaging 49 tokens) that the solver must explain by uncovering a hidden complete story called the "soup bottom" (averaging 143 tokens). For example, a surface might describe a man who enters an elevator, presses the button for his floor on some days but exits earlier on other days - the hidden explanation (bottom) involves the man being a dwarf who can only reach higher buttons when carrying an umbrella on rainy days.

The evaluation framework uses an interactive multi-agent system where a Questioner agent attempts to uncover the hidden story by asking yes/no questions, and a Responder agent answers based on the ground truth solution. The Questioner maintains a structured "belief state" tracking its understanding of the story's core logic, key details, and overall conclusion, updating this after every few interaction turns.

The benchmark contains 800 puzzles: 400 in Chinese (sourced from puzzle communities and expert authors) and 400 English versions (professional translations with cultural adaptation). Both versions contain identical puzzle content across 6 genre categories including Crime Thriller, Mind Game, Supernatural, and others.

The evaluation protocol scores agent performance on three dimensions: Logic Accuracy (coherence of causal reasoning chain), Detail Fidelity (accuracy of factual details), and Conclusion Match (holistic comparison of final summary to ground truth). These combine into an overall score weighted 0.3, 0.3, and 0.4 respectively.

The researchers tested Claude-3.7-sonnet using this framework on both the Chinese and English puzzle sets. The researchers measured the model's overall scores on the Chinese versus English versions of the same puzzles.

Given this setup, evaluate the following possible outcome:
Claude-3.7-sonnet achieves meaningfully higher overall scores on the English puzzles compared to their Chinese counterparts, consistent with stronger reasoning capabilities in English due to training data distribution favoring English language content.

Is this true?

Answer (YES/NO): NO